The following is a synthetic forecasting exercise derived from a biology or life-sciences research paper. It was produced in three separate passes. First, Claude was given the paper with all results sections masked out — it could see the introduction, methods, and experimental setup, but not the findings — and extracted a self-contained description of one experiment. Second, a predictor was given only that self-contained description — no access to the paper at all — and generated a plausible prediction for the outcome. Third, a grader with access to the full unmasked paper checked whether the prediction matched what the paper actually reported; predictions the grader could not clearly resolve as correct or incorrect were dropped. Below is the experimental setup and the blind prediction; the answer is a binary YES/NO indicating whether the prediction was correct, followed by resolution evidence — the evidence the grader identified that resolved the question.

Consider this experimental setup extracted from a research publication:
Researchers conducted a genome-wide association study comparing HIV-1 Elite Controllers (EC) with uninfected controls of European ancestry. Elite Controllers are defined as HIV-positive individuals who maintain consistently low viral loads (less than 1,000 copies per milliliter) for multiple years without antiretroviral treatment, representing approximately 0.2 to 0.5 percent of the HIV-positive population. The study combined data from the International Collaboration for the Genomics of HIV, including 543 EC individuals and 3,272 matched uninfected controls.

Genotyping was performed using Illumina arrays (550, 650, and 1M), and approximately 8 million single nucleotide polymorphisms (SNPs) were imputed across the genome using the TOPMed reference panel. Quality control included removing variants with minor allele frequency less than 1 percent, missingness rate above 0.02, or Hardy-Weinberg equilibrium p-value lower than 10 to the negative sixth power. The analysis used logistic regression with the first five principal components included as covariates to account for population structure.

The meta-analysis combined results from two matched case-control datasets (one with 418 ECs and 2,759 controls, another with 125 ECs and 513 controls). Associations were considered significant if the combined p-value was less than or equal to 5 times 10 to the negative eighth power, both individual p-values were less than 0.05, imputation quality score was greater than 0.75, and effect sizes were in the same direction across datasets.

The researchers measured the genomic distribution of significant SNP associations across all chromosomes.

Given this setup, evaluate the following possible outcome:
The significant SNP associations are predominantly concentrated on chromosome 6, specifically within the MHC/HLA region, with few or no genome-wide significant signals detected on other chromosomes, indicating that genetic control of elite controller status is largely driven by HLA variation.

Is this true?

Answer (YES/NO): YES